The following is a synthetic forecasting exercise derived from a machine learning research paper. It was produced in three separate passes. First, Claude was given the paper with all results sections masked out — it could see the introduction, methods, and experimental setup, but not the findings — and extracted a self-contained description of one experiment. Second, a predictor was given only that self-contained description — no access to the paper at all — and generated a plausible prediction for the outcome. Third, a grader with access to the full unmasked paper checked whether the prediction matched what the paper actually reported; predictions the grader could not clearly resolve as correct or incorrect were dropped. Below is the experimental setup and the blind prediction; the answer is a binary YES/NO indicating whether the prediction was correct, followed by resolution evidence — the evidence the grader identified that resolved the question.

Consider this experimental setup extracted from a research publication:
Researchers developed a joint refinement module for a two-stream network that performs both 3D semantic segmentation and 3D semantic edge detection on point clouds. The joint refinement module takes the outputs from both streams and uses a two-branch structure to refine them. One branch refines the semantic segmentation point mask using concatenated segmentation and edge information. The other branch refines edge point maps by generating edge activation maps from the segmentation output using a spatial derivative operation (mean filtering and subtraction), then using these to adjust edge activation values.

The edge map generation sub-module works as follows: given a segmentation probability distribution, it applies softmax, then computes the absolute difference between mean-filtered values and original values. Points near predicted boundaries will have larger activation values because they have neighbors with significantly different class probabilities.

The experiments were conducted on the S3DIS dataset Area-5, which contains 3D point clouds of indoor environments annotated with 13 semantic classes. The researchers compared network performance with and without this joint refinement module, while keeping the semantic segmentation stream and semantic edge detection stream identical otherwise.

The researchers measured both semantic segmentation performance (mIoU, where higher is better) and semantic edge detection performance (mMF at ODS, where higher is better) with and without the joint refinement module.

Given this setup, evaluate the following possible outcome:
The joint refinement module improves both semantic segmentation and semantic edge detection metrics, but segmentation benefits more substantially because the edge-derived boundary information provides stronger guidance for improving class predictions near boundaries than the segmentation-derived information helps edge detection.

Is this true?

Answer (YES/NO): YES